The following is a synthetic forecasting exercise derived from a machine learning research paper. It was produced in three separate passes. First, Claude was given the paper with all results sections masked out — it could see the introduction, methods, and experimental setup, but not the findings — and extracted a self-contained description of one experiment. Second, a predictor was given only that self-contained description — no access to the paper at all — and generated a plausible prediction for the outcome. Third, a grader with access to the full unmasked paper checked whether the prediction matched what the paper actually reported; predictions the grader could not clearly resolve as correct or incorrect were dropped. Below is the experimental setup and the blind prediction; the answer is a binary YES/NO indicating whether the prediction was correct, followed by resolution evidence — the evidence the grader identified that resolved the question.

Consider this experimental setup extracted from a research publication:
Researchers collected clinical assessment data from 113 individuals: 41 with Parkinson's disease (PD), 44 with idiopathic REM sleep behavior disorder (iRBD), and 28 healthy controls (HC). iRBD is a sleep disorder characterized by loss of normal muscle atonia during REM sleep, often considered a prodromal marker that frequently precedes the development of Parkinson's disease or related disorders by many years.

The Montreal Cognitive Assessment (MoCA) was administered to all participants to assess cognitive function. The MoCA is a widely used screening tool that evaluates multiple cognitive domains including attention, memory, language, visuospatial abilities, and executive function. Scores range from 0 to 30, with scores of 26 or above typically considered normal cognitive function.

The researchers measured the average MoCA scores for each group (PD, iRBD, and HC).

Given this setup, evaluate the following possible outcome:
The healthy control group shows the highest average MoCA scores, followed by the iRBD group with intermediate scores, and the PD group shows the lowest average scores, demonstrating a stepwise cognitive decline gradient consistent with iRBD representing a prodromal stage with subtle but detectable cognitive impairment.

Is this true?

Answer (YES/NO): NO